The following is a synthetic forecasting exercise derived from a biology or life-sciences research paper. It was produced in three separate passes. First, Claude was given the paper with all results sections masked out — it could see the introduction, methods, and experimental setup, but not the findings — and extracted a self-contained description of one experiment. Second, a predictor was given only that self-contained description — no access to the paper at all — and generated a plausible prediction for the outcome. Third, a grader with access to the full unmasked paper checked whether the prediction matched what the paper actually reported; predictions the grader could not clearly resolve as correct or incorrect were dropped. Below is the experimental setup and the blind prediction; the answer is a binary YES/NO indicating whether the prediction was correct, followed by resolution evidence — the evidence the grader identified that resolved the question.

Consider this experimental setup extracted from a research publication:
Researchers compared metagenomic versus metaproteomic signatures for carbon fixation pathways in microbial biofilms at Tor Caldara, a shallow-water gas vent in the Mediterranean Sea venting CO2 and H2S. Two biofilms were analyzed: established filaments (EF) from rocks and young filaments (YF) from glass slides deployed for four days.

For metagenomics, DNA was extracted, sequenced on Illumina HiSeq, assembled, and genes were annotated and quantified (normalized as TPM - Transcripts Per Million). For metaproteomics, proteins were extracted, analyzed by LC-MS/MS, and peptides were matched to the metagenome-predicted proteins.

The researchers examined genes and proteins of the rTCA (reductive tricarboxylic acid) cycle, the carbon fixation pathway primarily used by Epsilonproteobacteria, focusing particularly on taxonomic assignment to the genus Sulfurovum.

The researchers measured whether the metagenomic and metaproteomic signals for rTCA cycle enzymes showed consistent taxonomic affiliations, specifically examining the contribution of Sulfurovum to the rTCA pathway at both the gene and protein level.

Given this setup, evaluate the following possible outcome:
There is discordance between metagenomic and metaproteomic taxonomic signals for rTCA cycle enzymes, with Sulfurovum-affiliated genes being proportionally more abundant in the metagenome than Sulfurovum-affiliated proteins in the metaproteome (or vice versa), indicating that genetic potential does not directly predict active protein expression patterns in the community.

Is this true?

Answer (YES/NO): NO